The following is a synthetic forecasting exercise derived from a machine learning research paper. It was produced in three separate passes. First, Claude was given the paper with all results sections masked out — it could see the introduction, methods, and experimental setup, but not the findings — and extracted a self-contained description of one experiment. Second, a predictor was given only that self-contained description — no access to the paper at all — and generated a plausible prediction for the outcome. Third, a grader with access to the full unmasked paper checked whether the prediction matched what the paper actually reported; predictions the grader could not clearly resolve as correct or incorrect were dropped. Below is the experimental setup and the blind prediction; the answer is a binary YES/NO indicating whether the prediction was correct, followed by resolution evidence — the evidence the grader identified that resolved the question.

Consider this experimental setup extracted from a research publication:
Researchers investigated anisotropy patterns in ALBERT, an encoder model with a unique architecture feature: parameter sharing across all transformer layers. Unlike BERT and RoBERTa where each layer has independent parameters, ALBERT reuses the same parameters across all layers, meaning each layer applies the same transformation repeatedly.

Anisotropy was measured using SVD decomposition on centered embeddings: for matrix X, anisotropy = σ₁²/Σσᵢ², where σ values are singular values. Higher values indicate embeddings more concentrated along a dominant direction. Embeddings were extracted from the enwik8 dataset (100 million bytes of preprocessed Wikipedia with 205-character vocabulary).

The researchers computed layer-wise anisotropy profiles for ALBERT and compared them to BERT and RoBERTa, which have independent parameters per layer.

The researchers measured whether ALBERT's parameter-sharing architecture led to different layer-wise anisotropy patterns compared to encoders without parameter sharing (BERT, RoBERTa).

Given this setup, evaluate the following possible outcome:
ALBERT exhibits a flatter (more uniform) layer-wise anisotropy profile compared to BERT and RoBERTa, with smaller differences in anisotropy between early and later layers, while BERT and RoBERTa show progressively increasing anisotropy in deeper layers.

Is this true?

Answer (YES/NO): NO